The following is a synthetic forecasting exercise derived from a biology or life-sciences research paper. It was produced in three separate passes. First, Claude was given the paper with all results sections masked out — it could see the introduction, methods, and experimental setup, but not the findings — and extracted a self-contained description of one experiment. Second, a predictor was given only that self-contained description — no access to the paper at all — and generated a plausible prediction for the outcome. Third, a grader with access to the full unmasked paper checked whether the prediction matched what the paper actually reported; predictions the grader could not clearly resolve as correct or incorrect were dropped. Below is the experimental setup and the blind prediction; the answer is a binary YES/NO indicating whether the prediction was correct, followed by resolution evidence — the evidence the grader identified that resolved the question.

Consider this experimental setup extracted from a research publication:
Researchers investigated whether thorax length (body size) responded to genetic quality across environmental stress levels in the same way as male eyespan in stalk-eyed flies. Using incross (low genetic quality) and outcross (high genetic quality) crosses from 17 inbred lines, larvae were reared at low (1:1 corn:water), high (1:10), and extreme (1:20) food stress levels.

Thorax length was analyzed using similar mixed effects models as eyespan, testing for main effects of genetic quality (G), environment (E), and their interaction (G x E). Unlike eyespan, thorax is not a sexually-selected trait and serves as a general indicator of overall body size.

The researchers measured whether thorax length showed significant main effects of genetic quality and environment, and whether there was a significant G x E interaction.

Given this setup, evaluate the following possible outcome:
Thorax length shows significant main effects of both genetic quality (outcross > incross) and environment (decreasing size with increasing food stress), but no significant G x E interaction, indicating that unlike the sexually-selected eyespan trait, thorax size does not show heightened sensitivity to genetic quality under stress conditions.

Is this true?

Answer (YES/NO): NO